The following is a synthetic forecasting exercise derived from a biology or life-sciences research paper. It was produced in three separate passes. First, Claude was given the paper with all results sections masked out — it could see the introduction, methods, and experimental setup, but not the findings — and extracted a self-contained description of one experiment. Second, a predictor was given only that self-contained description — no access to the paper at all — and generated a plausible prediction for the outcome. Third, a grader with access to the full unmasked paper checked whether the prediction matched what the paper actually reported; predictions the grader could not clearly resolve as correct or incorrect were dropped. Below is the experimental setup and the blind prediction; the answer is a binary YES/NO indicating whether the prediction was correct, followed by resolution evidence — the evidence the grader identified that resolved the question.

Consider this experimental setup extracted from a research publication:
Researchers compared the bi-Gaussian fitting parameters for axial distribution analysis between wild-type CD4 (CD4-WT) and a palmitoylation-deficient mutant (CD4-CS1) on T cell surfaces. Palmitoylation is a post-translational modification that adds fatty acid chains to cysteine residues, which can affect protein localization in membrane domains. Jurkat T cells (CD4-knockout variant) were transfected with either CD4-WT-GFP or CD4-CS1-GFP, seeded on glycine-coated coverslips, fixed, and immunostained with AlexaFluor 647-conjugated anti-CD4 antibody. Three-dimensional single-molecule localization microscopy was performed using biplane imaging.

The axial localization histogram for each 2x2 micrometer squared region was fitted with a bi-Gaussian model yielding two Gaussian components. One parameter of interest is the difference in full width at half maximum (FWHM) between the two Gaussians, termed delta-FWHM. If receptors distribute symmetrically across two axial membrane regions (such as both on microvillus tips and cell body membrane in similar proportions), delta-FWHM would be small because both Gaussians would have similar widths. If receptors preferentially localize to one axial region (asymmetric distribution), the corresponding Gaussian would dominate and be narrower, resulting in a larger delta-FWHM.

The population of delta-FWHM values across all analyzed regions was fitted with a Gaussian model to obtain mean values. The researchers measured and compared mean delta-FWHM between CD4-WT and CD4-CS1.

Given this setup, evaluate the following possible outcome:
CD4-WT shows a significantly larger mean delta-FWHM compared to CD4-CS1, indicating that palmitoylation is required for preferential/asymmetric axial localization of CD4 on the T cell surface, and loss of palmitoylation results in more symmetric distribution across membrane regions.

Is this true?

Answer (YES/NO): NO